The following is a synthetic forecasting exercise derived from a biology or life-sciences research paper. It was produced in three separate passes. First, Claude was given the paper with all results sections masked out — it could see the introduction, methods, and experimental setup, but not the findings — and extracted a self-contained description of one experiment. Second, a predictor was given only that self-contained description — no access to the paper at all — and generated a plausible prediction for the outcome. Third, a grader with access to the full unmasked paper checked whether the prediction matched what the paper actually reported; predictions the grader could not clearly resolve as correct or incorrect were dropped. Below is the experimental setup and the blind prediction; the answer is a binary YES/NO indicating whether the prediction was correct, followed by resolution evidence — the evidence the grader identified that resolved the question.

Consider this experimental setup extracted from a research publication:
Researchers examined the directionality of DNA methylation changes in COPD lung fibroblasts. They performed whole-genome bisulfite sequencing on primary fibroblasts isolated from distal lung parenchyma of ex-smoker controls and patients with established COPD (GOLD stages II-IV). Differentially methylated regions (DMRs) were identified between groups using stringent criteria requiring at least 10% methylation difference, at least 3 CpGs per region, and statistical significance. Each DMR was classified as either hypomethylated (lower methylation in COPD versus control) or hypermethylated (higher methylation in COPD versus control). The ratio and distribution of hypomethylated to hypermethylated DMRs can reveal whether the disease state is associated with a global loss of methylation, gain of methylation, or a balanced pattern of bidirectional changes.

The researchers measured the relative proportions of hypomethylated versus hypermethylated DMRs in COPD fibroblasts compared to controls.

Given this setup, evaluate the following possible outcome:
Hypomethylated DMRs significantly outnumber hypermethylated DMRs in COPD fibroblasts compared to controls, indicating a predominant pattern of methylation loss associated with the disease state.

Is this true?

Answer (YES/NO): YES